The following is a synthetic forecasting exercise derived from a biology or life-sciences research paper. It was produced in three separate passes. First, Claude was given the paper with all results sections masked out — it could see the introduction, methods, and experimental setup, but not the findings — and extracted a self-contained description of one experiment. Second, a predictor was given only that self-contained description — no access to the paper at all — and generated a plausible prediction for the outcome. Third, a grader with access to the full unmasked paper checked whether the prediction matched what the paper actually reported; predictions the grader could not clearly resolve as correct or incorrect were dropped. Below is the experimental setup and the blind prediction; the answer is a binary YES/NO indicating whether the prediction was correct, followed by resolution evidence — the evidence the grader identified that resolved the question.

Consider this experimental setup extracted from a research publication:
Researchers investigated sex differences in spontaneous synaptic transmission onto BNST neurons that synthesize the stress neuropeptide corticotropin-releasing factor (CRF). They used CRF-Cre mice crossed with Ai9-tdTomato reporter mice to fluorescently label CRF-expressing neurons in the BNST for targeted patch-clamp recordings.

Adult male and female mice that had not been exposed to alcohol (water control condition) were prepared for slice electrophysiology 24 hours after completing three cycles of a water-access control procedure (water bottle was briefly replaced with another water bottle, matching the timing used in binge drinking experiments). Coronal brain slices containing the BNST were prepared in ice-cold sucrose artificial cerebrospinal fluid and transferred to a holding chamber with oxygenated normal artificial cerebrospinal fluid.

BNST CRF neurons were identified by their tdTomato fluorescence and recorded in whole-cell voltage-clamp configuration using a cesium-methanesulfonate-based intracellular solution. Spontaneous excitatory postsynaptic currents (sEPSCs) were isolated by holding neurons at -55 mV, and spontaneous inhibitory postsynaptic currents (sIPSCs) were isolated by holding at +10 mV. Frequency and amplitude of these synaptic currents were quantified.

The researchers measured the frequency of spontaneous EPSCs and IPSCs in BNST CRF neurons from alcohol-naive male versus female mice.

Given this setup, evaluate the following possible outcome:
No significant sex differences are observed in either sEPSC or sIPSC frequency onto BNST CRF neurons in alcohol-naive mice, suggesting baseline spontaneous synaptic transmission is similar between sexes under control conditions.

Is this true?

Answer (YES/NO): NO